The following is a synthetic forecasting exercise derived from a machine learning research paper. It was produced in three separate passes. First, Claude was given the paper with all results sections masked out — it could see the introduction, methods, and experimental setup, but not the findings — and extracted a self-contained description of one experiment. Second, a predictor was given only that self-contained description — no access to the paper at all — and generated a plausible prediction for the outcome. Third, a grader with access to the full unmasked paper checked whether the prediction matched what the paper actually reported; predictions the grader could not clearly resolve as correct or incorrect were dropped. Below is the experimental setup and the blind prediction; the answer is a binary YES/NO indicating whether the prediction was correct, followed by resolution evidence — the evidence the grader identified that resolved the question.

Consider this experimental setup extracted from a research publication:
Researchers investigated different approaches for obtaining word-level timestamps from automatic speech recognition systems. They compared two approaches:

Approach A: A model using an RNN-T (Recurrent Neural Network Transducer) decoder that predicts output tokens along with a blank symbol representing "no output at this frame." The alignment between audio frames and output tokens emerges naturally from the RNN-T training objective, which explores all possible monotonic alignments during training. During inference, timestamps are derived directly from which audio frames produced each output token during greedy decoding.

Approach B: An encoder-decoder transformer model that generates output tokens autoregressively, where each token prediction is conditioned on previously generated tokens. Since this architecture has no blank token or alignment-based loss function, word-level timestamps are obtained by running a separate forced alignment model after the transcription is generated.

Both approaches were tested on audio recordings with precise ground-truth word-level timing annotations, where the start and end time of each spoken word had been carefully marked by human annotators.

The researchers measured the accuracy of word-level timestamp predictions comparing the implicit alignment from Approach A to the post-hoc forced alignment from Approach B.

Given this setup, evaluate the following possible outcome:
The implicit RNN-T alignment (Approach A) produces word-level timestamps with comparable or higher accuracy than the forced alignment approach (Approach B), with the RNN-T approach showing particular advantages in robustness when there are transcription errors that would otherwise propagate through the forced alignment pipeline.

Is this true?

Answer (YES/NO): NO